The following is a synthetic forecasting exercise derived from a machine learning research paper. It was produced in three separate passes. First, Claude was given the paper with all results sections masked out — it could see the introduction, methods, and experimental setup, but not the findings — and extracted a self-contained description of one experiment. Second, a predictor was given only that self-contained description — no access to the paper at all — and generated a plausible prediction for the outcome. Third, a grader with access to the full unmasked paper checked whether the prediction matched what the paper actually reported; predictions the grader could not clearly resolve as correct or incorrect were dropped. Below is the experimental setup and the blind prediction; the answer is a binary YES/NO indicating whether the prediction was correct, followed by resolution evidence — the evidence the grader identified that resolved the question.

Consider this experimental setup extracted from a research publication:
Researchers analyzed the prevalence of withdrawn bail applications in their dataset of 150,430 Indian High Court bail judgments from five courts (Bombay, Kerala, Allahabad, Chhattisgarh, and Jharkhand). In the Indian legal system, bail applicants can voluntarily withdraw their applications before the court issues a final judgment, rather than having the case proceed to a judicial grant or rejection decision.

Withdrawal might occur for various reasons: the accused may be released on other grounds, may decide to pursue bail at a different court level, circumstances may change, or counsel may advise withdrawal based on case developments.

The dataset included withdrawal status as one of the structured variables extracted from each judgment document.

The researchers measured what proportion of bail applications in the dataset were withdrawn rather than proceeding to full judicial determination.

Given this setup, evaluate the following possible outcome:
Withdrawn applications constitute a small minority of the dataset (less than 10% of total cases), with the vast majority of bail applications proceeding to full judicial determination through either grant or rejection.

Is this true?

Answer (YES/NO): YES